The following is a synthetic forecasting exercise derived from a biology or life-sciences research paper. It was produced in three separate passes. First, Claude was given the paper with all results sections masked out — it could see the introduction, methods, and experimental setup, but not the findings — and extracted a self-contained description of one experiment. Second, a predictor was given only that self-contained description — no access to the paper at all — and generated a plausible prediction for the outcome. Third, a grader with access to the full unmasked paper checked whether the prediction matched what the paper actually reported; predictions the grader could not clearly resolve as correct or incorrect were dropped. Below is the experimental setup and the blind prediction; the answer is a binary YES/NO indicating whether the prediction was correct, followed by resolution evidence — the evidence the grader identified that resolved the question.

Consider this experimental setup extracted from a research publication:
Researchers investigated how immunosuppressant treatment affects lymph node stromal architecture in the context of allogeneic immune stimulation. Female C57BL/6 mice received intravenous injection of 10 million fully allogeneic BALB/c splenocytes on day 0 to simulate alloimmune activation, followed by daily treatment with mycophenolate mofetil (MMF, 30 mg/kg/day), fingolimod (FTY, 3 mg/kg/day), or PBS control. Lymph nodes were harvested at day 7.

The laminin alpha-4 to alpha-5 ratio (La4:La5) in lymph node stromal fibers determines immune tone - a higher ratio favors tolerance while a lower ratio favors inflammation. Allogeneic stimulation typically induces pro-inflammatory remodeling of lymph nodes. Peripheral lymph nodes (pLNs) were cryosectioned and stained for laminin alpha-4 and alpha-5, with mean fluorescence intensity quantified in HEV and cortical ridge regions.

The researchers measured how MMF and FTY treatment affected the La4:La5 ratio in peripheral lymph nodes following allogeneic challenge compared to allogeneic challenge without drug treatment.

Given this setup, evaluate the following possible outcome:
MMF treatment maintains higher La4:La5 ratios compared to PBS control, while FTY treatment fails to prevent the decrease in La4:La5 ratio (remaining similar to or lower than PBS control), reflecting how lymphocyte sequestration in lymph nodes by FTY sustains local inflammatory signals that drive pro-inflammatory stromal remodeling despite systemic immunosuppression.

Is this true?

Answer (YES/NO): NO